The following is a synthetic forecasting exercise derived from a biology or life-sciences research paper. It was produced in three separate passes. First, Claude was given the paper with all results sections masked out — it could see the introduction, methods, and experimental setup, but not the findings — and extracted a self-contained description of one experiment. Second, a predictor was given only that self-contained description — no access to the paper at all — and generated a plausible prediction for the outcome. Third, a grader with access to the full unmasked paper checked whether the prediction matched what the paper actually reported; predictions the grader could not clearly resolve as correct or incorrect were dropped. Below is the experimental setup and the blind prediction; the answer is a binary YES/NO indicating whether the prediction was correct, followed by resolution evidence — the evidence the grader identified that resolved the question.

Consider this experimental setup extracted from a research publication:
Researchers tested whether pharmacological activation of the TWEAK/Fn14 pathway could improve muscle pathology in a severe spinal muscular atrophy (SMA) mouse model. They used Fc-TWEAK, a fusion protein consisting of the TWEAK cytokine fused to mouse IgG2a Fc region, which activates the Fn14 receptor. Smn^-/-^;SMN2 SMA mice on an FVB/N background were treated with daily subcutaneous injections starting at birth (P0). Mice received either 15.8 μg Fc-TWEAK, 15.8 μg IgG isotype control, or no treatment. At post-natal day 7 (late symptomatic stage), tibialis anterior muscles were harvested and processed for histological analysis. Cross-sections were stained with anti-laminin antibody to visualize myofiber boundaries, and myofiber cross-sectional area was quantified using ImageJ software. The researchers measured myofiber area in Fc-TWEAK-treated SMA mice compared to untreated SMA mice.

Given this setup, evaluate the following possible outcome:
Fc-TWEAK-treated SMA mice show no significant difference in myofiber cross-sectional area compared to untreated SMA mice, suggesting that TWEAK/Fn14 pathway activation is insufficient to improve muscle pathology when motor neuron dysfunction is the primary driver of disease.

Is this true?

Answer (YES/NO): NO